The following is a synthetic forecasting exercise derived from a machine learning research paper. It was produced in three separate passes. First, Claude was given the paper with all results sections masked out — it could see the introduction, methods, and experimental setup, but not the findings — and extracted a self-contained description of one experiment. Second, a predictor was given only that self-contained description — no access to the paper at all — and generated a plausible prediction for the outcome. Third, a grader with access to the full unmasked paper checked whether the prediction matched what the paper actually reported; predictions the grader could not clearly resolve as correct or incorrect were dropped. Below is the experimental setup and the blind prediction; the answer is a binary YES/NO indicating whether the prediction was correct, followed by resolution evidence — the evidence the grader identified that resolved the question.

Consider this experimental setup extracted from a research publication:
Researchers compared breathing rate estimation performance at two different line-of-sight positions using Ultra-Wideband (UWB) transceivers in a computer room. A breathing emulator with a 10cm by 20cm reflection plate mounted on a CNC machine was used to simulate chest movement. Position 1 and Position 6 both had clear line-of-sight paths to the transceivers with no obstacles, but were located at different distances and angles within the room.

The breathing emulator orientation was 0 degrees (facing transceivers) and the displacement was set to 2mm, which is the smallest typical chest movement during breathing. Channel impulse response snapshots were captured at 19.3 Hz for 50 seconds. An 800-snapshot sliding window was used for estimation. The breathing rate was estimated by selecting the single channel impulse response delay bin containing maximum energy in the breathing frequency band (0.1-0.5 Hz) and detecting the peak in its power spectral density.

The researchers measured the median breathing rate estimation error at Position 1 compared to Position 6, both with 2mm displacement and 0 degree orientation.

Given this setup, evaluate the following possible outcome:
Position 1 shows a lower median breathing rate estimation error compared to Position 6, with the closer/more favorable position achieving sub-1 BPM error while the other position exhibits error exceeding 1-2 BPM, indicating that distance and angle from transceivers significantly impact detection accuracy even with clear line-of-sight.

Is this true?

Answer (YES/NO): NO